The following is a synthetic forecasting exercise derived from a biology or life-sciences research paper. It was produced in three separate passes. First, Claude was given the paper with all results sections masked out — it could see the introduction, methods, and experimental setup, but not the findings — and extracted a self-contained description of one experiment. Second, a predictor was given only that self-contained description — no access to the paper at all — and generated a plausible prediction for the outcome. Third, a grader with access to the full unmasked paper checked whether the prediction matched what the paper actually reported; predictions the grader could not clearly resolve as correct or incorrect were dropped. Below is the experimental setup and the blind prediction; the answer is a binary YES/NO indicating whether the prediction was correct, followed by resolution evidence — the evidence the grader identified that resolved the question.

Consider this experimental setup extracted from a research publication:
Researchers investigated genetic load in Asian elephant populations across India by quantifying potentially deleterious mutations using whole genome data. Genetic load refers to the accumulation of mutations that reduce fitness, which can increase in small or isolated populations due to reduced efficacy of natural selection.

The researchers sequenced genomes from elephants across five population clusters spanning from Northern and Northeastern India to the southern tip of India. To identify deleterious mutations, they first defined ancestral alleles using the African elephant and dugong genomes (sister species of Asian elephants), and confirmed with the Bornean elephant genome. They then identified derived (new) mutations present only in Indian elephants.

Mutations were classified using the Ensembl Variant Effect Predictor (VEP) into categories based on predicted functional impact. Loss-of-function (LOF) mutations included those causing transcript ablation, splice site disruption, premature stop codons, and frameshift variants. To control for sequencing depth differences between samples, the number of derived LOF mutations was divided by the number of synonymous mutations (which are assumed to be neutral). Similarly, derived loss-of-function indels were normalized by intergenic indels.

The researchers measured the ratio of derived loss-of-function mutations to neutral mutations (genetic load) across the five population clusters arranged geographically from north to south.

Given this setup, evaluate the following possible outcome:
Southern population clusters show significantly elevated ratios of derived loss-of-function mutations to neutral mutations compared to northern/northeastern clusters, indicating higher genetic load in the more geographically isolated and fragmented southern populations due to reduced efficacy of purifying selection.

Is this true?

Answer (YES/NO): NO